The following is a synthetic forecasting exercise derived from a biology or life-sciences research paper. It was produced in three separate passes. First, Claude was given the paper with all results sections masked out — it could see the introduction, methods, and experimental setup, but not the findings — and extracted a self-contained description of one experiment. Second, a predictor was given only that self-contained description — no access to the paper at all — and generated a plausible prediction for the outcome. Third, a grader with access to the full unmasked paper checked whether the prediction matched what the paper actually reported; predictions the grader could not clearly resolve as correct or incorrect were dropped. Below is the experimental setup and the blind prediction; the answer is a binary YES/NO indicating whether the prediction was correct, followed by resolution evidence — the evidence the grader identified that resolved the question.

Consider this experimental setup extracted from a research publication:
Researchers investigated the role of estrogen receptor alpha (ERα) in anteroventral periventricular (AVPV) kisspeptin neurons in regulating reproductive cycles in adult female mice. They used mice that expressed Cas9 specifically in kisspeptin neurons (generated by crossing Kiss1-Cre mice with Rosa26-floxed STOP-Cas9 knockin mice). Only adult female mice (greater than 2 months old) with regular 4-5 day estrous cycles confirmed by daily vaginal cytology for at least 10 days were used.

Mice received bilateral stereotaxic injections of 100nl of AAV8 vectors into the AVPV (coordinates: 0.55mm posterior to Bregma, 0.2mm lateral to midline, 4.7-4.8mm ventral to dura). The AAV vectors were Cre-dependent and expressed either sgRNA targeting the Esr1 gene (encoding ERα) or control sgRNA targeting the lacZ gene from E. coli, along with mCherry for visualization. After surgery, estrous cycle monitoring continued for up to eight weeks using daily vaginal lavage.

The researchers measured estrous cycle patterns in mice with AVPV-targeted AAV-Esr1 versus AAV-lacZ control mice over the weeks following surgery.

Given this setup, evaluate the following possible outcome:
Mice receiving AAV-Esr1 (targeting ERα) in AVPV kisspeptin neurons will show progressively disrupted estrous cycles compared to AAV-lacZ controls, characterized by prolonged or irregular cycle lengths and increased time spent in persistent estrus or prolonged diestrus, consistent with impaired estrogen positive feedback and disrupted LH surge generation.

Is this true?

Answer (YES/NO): NO